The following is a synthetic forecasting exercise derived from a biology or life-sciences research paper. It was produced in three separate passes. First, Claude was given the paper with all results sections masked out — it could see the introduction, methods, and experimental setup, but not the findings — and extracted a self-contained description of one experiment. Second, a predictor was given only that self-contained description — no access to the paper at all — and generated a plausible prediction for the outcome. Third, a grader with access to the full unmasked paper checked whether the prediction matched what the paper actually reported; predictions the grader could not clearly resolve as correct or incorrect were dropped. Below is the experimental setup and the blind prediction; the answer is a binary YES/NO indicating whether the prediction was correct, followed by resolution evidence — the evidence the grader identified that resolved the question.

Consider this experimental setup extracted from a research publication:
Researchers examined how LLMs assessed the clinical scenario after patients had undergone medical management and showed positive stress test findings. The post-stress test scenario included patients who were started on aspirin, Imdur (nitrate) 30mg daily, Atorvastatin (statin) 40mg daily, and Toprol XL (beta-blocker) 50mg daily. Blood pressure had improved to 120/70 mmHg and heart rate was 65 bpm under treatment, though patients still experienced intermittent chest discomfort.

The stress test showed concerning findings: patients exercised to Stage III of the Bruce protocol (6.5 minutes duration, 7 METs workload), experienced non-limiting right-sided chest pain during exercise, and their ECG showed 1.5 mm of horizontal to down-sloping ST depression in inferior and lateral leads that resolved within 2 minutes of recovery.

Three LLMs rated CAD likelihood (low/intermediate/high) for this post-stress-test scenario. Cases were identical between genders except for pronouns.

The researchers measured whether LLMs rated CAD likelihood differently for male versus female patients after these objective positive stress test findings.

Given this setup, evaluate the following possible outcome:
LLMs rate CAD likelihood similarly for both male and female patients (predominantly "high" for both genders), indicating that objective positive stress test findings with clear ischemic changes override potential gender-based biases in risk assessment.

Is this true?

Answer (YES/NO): NO